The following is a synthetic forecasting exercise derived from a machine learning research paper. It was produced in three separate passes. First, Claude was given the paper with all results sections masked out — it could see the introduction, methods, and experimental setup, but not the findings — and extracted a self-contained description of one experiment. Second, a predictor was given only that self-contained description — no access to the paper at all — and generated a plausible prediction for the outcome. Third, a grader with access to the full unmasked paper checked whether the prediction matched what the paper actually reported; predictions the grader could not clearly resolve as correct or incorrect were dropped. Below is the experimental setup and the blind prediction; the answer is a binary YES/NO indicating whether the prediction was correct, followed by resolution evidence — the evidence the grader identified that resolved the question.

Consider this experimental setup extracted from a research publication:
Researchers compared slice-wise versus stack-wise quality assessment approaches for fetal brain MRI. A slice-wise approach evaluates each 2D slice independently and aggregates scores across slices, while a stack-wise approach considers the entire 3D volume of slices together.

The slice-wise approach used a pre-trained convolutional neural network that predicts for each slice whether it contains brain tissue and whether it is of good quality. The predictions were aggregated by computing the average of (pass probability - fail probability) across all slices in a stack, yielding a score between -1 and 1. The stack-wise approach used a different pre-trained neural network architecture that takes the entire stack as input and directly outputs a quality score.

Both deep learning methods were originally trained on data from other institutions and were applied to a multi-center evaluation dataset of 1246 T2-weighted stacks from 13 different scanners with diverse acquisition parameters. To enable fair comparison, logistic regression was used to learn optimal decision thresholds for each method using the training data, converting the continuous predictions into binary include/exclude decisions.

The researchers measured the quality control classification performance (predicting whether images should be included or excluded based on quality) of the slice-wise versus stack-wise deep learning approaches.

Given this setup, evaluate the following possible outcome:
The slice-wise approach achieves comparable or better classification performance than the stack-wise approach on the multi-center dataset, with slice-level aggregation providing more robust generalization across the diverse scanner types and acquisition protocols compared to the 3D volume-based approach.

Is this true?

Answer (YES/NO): YES